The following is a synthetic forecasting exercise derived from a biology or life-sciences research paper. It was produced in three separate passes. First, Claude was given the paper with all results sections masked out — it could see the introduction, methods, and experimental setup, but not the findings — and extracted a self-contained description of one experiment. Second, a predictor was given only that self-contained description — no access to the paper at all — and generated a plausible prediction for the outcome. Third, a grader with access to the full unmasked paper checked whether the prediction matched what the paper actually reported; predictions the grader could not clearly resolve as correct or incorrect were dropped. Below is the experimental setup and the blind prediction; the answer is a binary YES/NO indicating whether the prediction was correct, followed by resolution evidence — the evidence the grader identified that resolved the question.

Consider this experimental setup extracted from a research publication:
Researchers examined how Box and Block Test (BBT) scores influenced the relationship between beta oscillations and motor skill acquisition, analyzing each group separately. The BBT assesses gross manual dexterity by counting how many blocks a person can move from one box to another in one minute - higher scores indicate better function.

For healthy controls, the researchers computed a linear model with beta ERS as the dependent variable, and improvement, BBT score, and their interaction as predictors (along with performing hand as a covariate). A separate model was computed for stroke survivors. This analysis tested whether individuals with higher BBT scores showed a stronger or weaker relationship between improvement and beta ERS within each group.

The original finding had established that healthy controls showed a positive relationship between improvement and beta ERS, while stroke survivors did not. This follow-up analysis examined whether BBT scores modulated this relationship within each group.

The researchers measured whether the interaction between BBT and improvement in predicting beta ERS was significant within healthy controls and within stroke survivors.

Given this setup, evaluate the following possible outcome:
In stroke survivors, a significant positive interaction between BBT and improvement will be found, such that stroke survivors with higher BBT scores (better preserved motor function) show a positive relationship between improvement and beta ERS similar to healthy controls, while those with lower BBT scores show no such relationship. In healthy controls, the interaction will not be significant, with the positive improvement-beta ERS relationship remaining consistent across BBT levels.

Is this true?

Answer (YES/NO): NO